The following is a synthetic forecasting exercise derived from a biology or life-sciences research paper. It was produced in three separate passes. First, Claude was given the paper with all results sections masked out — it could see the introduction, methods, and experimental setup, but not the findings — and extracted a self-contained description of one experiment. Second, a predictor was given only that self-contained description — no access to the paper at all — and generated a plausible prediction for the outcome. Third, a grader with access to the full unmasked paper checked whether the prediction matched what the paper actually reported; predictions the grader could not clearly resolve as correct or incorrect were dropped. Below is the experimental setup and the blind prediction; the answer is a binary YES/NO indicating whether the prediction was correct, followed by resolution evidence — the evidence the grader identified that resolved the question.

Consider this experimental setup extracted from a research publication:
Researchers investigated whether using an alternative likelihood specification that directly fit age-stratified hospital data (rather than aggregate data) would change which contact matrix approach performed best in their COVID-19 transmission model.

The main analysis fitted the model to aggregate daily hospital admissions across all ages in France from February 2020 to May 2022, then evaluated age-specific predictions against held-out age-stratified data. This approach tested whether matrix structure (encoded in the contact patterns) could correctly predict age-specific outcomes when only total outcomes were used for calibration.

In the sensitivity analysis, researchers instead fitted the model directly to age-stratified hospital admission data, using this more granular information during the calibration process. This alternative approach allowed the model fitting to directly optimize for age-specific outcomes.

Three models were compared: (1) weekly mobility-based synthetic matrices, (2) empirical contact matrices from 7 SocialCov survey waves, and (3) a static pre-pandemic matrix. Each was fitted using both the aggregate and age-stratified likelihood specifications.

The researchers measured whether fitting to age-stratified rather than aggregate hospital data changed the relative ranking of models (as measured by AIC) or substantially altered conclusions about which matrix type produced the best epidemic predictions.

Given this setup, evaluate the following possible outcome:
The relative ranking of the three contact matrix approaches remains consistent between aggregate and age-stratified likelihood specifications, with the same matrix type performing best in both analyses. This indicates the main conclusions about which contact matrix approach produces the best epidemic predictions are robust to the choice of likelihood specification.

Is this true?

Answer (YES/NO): YES